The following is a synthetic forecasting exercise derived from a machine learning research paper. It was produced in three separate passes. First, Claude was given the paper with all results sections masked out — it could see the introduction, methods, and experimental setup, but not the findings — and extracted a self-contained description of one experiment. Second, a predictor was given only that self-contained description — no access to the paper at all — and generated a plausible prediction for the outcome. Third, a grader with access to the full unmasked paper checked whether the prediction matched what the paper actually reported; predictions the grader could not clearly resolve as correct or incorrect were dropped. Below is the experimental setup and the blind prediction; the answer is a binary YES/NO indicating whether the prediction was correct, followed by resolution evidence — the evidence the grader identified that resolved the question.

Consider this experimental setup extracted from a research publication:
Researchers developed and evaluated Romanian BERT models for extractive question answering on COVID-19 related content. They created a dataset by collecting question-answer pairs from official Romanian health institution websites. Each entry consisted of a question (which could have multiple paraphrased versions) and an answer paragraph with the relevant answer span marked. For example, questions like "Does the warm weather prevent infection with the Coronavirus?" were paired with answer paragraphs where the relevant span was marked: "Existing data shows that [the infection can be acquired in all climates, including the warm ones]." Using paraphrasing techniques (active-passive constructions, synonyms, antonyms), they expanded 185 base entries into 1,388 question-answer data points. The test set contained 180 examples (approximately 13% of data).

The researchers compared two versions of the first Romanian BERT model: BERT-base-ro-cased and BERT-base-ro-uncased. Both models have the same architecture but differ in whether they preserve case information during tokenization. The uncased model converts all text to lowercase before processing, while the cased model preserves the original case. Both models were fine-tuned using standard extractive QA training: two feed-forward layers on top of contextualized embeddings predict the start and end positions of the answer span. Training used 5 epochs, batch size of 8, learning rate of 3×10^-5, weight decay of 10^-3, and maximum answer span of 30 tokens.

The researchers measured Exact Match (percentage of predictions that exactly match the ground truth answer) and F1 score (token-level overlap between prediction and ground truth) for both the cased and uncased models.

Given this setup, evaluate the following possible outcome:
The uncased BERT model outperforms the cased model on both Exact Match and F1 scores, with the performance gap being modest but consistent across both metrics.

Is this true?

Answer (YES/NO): NO